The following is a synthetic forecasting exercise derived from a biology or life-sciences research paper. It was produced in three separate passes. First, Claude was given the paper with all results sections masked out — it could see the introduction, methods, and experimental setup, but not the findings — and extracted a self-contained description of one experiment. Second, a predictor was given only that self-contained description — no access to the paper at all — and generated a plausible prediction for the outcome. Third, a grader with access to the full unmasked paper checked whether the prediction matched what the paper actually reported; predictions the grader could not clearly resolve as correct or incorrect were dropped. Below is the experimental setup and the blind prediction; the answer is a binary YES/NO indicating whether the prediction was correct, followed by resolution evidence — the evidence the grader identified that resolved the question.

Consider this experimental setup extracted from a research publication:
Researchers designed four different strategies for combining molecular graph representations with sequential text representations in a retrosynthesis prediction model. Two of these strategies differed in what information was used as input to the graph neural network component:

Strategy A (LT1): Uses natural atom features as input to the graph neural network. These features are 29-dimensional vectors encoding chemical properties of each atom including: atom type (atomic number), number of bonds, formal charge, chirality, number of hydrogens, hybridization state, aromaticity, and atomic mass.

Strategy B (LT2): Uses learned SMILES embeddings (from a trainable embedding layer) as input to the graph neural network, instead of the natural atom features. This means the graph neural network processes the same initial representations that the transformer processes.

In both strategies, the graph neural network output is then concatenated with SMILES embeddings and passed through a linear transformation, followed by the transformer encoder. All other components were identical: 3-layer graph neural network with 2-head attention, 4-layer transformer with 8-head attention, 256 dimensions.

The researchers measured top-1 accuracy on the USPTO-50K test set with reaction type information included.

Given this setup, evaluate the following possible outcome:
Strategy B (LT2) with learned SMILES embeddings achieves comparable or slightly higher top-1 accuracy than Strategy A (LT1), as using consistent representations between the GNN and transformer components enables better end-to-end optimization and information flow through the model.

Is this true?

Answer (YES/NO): NO